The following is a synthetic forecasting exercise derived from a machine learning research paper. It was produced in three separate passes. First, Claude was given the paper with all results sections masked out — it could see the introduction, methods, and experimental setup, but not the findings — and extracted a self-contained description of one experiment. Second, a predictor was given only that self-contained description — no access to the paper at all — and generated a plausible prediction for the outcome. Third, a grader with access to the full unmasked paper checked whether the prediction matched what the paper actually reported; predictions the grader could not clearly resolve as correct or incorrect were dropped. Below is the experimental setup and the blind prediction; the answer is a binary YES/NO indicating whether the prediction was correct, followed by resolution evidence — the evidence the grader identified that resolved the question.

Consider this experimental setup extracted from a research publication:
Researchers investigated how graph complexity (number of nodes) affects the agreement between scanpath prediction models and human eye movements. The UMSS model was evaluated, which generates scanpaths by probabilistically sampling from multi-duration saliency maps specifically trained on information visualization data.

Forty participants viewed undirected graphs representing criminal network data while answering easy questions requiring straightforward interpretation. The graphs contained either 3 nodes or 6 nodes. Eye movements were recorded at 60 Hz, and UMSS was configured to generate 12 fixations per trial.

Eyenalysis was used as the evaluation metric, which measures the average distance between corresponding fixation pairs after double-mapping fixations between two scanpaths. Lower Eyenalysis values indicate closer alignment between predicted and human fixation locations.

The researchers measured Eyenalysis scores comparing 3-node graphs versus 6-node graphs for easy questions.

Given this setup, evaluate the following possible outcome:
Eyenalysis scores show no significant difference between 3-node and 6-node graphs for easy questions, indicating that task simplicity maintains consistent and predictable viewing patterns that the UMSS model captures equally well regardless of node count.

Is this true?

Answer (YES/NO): NO